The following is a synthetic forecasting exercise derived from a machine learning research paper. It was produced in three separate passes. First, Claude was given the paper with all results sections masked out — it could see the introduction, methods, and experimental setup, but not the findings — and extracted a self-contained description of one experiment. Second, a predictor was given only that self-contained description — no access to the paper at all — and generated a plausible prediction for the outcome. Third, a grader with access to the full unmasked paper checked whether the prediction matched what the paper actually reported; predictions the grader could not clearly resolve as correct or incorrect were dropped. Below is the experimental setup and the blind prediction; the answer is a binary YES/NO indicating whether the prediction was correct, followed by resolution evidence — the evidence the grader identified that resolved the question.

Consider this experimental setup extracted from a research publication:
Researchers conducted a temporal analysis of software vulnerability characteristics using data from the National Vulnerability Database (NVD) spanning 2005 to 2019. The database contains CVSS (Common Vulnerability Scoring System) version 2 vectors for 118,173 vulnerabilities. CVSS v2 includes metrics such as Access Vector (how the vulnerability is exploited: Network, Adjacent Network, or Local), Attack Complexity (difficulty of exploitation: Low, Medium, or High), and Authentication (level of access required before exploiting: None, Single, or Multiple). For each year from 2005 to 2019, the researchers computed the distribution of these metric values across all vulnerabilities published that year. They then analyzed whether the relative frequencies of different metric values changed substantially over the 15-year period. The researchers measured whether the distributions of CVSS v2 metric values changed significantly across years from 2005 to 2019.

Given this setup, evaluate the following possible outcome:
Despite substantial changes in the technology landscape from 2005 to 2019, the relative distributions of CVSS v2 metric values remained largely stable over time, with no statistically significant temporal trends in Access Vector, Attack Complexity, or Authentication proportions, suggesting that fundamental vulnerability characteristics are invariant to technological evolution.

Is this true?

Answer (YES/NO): NO